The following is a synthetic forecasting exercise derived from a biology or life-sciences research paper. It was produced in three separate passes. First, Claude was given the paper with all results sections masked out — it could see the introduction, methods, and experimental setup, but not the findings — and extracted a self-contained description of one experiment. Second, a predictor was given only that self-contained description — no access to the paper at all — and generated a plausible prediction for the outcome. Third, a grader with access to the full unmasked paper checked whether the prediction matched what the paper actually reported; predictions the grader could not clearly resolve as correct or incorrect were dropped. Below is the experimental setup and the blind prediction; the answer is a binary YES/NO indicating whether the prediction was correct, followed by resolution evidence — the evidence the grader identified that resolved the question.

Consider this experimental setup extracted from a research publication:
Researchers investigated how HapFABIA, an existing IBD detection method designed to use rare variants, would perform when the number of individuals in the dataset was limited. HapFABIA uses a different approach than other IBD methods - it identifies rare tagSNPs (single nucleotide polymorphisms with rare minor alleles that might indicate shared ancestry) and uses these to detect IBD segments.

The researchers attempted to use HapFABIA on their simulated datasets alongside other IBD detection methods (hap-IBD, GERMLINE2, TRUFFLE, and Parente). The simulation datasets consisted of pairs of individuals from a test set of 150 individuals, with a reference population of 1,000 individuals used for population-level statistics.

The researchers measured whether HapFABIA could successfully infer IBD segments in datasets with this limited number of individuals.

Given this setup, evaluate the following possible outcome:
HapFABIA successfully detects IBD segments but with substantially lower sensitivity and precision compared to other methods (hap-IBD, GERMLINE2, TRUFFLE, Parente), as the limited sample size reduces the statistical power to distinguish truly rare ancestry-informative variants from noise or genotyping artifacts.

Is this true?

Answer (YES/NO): NO